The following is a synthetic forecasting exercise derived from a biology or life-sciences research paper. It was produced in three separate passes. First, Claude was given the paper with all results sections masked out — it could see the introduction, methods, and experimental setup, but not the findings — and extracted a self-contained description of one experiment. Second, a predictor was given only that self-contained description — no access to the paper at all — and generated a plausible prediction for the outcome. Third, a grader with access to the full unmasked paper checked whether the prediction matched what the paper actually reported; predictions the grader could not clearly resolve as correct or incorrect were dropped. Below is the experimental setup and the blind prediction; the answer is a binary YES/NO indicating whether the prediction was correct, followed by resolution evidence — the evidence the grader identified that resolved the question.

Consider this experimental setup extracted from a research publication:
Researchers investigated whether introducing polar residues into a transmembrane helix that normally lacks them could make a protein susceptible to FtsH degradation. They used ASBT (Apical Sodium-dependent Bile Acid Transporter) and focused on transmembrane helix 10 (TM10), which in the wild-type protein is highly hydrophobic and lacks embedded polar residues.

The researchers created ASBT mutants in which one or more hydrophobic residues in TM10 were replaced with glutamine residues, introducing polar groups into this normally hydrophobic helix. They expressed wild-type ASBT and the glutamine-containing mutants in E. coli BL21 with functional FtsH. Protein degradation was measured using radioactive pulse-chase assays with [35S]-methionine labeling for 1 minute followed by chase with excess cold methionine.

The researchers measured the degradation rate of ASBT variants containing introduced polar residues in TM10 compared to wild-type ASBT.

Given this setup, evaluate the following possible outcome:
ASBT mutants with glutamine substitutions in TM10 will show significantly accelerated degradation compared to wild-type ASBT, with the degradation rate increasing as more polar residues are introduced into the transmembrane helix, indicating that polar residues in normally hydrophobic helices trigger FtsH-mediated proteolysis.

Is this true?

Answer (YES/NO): YES